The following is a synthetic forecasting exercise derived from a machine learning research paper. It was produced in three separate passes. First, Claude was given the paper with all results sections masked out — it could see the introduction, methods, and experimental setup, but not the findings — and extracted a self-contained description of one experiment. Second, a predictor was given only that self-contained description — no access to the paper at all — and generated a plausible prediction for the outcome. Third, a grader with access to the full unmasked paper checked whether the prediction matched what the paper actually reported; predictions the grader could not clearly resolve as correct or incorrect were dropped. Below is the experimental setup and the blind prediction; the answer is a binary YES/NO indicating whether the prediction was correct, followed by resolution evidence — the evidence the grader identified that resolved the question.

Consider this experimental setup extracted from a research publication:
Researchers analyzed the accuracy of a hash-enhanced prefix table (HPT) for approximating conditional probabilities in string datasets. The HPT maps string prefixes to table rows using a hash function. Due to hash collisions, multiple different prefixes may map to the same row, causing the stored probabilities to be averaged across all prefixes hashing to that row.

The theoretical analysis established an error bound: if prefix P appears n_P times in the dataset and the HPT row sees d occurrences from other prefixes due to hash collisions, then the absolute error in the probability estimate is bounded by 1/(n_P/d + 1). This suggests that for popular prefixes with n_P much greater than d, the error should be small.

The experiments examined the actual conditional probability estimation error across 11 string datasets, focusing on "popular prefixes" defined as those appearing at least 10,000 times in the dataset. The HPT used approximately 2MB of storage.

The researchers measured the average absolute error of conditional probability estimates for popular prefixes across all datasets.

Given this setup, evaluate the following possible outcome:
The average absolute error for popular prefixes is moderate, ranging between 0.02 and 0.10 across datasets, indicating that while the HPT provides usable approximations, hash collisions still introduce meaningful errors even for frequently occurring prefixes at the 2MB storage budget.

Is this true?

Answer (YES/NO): NO